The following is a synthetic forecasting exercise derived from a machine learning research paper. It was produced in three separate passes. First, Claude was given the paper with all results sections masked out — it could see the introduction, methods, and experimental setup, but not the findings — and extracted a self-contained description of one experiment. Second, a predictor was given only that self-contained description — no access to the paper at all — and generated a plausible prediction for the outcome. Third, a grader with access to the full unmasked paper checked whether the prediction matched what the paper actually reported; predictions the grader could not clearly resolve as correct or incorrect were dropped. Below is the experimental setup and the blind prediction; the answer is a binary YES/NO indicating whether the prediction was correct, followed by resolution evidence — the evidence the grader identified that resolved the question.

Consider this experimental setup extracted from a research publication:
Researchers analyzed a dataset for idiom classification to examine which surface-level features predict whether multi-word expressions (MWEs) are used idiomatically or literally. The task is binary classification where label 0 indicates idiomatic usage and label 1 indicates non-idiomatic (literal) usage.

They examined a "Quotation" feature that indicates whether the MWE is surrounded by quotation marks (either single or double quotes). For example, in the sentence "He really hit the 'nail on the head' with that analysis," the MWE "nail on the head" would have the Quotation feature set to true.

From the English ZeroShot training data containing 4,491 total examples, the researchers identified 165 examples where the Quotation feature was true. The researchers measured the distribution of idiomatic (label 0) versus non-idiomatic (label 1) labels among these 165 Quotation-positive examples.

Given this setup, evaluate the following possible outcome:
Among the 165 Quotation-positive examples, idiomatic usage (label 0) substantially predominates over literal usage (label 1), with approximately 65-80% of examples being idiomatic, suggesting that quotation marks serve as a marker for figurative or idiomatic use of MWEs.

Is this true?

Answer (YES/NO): YES